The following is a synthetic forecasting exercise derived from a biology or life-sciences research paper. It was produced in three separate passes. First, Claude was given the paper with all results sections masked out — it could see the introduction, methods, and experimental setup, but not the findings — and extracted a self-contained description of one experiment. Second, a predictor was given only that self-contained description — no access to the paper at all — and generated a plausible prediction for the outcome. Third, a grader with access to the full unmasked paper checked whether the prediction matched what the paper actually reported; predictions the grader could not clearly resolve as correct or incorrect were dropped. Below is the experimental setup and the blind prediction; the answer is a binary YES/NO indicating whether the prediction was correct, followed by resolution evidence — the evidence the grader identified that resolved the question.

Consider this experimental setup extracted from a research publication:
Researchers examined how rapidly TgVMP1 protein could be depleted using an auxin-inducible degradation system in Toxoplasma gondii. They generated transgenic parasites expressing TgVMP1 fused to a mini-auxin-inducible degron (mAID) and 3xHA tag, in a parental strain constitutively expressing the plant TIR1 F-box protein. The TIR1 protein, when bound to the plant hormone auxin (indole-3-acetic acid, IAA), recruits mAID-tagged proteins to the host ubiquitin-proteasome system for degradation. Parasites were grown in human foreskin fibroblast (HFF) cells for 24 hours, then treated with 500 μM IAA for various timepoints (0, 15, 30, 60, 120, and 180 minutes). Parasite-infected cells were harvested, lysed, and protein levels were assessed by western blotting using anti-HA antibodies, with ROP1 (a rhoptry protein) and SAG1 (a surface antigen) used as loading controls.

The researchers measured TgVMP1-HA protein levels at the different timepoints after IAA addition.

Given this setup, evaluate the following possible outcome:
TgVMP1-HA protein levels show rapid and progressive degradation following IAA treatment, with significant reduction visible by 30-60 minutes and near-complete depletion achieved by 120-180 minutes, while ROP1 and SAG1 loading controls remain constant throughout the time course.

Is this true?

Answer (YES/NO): YES